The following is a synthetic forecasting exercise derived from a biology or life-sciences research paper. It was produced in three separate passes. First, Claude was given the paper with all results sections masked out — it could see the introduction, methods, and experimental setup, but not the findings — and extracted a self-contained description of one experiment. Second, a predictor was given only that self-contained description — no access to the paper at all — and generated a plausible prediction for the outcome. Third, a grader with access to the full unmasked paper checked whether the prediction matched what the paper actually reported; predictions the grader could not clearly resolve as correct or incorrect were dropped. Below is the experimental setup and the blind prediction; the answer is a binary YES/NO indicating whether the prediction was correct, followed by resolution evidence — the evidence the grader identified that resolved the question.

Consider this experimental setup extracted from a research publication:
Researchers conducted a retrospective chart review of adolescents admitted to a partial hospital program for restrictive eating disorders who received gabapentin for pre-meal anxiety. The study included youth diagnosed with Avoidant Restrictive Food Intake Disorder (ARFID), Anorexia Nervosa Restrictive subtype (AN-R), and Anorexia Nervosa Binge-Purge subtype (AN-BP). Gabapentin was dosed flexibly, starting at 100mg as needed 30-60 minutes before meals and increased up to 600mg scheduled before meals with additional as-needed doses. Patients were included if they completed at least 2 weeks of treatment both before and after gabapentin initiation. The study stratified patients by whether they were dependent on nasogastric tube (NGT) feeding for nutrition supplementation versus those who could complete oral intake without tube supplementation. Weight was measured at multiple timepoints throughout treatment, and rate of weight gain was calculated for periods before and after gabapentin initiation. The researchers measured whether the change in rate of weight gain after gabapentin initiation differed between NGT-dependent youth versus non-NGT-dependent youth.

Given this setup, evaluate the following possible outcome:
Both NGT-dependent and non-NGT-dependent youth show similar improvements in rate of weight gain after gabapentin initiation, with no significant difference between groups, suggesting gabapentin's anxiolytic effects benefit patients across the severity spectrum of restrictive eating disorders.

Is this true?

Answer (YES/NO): YES